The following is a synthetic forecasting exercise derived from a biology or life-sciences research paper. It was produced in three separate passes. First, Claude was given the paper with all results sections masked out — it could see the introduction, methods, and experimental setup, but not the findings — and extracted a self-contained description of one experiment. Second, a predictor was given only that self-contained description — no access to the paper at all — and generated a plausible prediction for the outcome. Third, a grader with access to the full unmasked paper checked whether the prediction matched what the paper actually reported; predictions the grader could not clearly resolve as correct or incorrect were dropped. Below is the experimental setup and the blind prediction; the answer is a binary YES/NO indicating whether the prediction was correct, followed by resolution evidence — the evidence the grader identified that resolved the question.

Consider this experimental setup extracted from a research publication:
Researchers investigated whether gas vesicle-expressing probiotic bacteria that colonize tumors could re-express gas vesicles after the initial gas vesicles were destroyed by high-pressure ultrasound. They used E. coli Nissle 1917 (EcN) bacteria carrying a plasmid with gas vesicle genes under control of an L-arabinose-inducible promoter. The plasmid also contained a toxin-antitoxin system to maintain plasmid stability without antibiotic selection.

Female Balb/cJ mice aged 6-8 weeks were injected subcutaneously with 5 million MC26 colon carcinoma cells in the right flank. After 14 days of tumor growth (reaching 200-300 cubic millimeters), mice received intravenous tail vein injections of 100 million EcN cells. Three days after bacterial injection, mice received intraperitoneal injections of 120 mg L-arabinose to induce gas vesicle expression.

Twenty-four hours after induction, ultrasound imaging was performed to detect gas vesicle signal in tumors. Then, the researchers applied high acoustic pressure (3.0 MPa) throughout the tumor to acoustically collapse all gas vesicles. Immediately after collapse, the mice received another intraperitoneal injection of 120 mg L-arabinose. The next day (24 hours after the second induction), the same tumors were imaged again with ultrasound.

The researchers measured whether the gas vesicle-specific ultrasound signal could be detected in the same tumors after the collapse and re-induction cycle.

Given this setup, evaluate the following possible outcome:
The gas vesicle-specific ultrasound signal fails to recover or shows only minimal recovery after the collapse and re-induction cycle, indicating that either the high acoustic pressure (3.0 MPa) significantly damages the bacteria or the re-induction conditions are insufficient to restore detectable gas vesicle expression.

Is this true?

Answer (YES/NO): NO